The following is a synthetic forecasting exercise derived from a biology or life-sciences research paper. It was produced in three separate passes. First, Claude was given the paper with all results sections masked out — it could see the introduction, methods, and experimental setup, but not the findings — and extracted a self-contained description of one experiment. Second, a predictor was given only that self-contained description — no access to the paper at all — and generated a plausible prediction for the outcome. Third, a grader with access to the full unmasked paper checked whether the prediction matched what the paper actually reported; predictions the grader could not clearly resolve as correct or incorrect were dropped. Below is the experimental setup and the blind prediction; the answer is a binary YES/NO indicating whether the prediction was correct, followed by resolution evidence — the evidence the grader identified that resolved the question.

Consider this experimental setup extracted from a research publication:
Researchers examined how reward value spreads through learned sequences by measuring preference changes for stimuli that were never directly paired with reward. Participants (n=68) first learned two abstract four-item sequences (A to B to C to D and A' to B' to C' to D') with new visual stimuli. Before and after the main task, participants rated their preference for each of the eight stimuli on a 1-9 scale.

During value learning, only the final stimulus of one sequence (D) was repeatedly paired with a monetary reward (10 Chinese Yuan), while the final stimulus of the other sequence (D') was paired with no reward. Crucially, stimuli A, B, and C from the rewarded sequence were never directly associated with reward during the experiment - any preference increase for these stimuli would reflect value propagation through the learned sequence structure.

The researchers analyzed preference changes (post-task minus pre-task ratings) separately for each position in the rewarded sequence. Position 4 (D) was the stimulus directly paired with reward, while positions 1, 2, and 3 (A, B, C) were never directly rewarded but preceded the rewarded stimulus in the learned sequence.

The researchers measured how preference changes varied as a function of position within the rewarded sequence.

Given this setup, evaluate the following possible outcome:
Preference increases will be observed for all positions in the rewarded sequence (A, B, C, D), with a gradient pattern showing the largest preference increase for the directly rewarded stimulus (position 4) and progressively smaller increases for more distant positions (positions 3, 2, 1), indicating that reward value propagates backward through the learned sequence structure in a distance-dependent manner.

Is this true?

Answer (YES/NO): NO